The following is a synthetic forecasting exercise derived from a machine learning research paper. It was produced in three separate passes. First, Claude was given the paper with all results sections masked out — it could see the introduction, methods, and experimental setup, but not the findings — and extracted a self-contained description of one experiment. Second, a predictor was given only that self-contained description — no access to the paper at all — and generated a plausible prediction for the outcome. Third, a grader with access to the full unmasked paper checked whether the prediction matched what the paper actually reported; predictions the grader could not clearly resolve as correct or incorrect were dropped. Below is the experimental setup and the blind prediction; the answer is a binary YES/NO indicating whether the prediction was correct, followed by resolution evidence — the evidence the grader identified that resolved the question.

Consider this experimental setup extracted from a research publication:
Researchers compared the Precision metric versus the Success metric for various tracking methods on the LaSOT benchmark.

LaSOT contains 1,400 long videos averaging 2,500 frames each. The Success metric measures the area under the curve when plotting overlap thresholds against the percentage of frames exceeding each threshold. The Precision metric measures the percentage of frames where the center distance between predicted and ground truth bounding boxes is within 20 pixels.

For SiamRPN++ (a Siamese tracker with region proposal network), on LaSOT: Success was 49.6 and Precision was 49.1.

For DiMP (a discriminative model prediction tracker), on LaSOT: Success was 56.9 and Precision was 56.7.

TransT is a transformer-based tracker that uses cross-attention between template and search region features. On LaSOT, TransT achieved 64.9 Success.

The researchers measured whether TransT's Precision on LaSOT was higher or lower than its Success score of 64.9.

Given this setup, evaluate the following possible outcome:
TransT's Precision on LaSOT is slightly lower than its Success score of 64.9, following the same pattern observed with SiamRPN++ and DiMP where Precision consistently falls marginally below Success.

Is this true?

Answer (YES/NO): NO